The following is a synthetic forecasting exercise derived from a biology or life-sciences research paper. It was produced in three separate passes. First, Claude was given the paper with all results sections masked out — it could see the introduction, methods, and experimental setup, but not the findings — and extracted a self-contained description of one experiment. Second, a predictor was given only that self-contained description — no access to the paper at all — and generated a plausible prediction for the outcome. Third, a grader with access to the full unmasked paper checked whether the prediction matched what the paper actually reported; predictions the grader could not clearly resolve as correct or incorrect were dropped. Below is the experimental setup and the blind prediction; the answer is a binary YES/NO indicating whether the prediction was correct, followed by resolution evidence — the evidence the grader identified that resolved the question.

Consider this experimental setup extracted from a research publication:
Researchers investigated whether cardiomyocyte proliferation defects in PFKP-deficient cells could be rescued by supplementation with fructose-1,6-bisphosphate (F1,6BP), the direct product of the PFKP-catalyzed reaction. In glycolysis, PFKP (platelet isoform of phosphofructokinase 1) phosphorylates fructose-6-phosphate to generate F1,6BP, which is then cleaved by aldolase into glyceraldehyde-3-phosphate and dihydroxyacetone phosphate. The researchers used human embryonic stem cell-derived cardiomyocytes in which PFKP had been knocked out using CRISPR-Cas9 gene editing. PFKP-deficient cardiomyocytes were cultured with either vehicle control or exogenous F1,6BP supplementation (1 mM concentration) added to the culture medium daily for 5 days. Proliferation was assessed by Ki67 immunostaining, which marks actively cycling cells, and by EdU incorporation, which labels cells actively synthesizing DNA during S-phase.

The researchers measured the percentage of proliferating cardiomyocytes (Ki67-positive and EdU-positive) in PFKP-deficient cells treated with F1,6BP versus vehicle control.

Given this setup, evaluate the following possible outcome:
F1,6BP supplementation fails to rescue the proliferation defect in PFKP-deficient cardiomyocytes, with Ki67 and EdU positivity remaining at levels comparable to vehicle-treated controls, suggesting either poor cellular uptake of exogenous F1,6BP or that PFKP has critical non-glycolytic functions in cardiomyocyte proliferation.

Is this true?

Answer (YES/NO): NO